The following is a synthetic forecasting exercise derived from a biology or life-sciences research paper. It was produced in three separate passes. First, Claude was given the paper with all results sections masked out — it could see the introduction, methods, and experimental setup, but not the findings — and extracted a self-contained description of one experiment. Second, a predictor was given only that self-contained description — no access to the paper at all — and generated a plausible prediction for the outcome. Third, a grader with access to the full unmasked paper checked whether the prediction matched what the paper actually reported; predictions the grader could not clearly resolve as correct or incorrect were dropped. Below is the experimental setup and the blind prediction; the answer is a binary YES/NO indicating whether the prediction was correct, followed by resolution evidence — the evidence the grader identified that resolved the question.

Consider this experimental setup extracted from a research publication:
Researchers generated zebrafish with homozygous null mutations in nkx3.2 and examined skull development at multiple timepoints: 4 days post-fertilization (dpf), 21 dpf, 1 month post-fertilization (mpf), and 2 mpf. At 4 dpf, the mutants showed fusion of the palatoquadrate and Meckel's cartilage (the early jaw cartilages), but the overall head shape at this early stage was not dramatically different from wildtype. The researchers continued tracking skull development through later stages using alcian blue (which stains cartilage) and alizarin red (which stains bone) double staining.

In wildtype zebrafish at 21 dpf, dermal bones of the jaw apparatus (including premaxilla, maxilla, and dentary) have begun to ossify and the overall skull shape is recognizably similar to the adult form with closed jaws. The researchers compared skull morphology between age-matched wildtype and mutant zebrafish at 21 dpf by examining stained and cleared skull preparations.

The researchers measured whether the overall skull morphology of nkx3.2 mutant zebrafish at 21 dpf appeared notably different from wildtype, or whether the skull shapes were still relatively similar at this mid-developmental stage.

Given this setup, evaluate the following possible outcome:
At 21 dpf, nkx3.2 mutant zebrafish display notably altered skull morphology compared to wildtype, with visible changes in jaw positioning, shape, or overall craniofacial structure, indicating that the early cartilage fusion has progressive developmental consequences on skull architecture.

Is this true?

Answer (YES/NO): YES